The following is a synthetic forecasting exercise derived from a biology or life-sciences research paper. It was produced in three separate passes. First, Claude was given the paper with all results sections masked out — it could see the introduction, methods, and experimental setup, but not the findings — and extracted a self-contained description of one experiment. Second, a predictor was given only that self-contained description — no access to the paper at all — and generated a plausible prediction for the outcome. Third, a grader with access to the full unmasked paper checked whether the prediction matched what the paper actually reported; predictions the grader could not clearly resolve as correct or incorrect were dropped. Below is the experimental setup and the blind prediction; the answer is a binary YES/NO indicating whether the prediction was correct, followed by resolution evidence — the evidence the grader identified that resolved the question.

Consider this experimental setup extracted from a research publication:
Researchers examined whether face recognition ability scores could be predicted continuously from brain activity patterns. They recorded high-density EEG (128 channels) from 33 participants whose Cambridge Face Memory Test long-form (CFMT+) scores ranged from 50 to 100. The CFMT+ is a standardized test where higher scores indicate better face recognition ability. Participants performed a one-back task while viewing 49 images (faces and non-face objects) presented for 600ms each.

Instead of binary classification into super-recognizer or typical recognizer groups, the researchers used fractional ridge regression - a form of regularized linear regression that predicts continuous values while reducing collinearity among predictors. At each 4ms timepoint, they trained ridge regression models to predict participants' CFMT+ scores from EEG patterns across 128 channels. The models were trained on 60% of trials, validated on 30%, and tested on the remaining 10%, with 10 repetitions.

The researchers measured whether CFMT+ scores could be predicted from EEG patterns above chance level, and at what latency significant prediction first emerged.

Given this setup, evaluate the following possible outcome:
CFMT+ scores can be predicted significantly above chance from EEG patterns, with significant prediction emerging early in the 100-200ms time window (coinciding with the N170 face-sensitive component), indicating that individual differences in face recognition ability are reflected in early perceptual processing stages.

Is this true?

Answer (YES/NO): NO